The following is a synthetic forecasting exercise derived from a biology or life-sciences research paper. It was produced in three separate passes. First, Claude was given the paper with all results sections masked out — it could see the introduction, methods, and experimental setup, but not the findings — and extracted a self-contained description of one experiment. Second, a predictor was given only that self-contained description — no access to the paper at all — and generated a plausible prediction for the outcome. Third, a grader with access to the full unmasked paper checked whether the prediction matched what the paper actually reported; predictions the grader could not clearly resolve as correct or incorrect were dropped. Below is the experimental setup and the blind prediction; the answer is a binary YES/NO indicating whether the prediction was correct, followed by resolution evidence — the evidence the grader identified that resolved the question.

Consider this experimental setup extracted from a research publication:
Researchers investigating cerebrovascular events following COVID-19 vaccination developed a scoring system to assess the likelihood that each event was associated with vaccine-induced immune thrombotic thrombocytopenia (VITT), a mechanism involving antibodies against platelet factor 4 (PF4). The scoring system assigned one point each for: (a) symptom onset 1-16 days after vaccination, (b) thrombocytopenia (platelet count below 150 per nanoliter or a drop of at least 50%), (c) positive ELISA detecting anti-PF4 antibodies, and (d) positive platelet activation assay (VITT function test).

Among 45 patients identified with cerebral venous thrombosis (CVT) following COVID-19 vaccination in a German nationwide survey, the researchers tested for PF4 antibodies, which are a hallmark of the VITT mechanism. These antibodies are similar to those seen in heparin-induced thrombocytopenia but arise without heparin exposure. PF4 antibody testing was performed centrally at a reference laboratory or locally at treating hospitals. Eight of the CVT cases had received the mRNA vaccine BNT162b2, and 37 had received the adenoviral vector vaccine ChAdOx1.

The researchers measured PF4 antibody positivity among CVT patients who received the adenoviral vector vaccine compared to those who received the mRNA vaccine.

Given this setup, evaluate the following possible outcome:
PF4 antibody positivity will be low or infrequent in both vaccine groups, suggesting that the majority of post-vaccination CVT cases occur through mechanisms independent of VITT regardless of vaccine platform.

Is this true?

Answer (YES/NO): NO